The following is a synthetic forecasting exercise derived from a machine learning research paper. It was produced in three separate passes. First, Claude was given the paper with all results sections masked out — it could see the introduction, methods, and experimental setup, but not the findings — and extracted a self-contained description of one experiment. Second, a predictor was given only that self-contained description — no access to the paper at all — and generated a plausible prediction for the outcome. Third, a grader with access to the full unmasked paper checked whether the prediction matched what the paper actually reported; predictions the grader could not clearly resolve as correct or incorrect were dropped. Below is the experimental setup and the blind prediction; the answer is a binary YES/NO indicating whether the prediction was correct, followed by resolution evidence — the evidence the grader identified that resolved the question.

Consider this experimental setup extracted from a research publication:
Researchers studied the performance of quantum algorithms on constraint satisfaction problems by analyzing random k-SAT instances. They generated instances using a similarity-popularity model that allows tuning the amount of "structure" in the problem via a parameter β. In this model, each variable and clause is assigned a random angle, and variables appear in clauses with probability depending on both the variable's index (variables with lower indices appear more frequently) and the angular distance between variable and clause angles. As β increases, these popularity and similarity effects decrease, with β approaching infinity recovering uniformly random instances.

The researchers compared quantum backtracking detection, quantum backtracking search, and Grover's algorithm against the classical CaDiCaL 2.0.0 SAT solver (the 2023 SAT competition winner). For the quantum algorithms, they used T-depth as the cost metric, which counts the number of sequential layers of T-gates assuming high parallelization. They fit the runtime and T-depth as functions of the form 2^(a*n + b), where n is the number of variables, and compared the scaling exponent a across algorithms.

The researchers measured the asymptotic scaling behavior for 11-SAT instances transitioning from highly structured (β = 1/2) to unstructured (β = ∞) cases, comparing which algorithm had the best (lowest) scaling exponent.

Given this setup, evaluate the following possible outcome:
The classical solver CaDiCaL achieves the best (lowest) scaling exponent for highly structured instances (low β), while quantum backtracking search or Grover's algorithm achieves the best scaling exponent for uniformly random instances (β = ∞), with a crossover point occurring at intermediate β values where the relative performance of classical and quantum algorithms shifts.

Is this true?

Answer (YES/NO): YES